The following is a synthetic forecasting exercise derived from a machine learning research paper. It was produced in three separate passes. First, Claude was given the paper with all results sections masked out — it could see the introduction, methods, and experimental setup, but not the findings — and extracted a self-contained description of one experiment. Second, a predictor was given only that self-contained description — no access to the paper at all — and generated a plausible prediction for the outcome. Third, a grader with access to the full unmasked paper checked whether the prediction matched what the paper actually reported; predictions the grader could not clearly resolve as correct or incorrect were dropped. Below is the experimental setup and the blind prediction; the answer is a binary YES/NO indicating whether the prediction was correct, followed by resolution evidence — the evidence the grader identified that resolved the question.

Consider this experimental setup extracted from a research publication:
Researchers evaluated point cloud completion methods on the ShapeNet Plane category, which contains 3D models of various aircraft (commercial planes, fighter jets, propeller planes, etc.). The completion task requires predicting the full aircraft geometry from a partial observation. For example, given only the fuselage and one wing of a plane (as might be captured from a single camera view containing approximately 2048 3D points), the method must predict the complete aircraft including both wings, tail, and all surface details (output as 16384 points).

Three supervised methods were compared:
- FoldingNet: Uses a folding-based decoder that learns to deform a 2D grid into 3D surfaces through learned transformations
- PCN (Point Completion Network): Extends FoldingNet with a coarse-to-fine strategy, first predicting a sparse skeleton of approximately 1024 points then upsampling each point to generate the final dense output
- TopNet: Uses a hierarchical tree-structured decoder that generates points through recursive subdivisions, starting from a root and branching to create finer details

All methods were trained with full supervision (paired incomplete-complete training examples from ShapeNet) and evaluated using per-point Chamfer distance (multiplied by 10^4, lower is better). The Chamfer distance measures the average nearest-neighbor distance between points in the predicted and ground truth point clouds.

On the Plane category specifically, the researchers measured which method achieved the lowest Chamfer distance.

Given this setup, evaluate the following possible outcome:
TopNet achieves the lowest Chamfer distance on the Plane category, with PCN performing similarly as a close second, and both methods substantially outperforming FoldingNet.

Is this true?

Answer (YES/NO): NO